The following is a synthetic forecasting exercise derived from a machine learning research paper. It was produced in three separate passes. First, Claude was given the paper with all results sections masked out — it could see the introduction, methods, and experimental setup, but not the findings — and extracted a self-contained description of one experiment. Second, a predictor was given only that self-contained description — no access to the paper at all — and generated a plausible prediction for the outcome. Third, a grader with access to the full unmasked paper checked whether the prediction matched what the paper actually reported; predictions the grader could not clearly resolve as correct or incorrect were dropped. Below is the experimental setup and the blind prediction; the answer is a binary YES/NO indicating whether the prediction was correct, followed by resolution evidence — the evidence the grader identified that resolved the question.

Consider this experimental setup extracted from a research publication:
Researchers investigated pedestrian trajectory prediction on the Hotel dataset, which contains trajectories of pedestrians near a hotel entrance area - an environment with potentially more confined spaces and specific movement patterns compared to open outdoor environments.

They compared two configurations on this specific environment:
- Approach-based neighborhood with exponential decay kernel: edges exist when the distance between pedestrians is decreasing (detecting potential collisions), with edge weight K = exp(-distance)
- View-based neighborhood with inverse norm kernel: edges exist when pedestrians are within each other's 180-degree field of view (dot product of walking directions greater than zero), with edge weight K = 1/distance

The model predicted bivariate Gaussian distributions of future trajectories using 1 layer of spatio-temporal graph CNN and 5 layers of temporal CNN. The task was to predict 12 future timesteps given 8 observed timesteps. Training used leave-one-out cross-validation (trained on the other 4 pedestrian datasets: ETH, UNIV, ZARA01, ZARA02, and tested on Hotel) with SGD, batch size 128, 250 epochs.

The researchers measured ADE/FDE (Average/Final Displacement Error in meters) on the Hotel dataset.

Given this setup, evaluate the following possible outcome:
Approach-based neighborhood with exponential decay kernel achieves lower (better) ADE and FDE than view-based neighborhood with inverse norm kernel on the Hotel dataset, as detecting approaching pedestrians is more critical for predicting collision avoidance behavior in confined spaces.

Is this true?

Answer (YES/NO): YES